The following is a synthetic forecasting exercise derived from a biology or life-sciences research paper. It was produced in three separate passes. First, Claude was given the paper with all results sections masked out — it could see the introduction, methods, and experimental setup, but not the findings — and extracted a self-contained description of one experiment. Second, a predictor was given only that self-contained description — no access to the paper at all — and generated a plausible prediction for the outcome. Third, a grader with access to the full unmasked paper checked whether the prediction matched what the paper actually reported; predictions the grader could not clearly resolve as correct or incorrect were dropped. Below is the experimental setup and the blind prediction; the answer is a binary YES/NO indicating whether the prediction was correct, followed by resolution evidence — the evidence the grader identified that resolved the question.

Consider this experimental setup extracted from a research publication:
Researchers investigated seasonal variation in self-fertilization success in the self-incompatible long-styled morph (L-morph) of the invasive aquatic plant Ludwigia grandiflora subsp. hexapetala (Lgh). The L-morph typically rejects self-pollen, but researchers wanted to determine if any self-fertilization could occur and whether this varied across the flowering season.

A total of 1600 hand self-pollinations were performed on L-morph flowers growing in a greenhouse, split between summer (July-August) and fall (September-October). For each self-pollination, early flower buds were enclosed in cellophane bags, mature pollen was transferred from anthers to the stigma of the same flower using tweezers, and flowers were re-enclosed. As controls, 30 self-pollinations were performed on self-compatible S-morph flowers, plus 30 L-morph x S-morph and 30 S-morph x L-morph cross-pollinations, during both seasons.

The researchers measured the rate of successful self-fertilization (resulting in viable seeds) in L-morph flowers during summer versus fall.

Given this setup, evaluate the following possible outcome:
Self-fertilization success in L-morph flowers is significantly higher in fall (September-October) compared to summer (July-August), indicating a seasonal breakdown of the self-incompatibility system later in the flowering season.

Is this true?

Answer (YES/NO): YES